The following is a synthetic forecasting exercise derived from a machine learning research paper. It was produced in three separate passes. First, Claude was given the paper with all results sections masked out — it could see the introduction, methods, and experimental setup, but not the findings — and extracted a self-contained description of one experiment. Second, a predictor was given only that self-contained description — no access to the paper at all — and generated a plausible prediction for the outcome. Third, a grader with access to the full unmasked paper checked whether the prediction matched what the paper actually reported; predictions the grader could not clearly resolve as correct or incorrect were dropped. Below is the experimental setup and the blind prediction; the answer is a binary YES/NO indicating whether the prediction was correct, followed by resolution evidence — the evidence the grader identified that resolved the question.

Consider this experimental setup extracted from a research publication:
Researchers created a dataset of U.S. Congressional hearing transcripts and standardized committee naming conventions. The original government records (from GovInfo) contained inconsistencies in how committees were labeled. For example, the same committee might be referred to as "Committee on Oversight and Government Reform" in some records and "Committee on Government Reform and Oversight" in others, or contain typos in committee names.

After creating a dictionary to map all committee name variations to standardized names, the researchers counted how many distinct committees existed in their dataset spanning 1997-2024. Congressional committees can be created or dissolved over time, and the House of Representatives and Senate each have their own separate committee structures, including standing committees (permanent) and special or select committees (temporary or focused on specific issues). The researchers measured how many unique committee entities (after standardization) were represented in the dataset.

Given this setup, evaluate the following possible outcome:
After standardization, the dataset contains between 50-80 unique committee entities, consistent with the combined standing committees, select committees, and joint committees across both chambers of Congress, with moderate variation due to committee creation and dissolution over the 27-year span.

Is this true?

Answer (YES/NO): NO